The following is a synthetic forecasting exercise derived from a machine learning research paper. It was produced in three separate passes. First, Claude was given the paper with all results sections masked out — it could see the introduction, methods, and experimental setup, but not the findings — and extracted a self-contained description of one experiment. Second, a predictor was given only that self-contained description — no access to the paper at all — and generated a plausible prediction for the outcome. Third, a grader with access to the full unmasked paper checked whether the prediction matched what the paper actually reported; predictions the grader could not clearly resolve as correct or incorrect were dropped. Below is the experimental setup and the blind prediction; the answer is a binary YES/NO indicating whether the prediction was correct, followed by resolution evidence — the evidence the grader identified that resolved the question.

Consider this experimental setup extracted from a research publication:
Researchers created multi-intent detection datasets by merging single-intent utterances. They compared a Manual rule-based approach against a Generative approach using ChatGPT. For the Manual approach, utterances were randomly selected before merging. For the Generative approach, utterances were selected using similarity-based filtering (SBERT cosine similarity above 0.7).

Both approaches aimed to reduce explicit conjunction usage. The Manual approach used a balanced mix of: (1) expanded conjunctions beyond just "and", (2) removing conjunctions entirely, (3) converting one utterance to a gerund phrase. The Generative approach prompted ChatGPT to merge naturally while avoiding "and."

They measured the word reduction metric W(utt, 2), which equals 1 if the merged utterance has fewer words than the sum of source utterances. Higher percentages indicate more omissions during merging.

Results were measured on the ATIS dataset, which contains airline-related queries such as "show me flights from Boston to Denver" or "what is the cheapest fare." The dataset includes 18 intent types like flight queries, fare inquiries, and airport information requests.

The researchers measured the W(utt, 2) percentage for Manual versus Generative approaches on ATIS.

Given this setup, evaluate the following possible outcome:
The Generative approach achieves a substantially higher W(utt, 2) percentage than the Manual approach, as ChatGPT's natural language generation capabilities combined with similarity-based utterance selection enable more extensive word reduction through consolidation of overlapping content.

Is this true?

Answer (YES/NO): NO